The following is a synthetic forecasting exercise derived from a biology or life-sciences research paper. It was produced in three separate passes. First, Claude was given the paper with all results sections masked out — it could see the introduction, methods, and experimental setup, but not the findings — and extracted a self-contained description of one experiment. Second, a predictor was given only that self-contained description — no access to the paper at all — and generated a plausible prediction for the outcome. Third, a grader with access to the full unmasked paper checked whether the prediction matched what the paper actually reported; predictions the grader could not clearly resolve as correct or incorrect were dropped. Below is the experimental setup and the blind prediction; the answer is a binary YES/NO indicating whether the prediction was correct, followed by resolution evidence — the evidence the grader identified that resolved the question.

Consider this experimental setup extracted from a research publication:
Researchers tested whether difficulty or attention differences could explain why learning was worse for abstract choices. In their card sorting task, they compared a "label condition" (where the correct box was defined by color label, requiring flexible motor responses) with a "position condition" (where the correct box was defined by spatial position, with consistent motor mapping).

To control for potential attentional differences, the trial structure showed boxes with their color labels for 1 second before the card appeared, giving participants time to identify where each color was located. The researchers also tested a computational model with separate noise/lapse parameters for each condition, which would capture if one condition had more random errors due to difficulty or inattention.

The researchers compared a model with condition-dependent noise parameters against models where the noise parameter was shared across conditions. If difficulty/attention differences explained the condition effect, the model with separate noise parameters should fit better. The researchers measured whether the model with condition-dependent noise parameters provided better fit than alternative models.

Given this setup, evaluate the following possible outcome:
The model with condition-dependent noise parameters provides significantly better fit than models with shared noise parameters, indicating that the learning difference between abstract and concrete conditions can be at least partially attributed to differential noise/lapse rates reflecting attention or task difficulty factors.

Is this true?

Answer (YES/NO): NO